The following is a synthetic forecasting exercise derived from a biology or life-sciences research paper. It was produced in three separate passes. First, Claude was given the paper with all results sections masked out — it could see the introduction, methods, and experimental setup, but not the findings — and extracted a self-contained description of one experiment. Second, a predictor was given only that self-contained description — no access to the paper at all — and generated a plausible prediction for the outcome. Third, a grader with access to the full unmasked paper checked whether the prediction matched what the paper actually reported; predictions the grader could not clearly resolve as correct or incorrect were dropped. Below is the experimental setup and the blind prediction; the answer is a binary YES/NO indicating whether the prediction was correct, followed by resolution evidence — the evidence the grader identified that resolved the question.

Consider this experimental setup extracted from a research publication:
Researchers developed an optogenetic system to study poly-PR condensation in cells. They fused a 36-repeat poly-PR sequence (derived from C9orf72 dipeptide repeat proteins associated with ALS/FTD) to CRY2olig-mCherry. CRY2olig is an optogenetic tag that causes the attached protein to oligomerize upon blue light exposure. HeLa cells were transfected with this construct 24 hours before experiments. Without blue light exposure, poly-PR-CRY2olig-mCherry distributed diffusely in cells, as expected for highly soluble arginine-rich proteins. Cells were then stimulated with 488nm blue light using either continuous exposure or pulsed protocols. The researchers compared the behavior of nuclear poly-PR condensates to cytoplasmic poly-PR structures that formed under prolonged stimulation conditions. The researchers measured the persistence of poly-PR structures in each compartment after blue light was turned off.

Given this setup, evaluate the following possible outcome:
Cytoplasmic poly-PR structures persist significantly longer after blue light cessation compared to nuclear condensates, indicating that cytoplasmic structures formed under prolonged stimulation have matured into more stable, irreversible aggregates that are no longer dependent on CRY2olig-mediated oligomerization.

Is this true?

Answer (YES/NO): YES